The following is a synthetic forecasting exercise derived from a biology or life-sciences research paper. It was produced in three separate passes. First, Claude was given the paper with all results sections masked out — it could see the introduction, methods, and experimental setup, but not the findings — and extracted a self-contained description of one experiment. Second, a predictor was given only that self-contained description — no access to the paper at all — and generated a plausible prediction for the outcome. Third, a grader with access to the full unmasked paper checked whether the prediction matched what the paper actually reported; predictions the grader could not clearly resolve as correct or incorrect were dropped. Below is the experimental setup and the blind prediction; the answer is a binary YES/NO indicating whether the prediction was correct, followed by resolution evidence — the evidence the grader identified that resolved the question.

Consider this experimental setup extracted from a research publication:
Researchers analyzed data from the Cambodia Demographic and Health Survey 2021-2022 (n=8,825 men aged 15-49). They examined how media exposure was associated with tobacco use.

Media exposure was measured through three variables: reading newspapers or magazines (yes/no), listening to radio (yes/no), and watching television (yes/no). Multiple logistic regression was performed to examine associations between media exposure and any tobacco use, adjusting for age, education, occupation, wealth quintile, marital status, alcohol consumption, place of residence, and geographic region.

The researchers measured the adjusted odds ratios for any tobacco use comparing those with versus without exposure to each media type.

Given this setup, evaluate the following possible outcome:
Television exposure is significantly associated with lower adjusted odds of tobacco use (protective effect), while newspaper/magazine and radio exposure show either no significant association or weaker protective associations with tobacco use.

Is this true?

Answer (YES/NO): NO